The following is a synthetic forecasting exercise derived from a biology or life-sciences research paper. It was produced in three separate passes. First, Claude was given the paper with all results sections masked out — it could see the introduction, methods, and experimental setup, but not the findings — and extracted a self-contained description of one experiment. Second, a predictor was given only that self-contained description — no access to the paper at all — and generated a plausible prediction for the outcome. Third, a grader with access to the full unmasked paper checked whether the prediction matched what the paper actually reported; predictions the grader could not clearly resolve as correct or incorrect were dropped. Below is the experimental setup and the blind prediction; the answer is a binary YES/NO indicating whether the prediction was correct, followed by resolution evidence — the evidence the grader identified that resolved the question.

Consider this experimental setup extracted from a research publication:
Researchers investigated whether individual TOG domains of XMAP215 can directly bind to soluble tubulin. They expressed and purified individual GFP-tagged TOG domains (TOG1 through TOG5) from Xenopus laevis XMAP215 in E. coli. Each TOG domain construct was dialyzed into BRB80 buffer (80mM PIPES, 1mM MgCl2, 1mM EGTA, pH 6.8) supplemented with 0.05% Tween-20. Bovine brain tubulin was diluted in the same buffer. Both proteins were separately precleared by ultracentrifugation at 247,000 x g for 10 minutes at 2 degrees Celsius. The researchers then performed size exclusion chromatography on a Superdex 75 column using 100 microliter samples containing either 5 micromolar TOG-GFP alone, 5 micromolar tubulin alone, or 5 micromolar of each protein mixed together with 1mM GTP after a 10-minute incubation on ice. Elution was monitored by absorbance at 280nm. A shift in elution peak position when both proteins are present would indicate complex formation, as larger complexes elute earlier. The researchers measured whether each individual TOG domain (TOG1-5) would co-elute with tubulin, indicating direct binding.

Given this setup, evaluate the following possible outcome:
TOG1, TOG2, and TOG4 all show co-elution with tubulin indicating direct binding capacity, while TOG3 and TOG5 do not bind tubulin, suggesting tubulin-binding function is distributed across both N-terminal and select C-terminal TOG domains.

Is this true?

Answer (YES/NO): NO